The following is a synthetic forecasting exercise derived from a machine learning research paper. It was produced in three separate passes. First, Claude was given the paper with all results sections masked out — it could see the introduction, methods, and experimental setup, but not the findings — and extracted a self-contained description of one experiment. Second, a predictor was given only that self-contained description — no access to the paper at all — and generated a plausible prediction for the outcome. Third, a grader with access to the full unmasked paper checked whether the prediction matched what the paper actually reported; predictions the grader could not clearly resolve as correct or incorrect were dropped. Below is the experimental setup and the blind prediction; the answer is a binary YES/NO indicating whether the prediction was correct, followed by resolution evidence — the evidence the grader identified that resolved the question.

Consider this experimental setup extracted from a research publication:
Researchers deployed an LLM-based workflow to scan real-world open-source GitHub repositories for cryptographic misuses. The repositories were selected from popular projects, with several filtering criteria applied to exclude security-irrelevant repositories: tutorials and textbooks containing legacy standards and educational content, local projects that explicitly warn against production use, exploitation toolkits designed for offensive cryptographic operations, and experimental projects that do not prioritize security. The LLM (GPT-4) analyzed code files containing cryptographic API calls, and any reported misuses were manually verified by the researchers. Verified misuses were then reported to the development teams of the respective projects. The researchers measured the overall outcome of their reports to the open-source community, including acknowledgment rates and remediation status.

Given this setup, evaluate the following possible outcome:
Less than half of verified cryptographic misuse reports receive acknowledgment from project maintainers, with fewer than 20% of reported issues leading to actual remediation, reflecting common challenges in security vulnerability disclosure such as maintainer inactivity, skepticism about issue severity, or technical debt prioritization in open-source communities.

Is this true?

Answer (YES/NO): NO